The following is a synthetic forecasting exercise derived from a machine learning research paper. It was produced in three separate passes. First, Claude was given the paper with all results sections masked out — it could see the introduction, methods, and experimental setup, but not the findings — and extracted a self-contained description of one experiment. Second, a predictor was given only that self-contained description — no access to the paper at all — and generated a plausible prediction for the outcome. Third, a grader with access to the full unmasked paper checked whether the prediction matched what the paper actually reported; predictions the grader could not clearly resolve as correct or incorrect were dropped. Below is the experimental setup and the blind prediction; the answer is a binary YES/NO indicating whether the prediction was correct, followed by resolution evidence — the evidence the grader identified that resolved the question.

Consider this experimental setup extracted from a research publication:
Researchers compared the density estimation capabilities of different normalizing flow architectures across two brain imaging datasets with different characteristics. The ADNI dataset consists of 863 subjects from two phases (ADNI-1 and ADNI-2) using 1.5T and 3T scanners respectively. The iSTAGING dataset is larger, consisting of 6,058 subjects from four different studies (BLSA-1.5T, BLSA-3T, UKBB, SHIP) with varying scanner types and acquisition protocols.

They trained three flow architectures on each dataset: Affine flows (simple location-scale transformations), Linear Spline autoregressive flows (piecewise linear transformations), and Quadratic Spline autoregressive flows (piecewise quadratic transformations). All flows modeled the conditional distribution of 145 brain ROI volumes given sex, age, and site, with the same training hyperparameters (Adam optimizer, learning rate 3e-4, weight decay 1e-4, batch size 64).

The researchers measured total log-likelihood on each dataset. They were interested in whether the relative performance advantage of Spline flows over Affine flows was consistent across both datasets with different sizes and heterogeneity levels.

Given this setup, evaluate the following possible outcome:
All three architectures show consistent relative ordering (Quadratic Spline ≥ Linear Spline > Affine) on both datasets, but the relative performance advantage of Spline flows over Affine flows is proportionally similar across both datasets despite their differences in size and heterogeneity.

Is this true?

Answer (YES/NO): NO